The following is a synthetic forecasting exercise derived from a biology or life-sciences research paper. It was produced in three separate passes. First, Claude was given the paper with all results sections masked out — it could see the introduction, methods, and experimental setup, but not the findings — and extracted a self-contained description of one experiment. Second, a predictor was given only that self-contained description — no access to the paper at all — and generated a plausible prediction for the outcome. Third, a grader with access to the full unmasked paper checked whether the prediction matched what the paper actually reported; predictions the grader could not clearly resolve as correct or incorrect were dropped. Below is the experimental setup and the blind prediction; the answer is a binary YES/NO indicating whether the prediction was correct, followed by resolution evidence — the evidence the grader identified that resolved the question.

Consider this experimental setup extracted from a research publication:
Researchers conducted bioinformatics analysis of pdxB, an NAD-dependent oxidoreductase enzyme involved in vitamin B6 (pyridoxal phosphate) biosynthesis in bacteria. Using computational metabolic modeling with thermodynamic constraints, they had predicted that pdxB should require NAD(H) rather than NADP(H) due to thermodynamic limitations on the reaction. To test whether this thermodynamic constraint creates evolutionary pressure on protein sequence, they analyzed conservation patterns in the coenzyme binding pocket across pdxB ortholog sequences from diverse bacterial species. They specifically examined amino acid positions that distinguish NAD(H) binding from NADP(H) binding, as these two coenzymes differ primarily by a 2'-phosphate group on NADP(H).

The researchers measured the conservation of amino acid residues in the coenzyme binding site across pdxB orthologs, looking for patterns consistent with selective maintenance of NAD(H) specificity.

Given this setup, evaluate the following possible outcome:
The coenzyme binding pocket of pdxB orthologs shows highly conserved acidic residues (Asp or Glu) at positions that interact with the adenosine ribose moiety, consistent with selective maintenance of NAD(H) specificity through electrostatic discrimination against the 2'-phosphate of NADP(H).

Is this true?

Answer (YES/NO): YES